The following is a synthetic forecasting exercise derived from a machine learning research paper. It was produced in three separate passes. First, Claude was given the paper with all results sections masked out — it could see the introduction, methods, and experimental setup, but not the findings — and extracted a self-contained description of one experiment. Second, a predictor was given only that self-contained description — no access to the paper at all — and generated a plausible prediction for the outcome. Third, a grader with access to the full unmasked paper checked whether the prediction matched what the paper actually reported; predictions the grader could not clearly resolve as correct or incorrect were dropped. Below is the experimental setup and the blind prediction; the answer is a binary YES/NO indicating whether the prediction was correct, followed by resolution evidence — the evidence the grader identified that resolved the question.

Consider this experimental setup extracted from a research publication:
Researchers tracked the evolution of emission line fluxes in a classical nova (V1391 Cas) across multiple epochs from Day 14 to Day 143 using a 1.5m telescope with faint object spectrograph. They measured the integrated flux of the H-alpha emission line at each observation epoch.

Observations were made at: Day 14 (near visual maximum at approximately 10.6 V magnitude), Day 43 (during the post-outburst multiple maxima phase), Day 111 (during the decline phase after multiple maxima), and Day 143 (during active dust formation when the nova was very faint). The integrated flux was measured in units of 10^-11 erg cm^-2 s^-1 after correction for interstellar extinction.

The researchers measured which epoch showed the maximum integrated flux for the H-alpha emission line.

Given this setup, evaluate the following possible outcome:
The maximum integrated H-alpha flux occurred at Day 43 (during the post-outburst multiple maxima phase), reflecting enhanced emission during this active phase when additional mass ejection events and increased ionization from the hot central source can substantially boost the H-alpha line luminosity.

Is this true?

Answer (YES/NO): NO